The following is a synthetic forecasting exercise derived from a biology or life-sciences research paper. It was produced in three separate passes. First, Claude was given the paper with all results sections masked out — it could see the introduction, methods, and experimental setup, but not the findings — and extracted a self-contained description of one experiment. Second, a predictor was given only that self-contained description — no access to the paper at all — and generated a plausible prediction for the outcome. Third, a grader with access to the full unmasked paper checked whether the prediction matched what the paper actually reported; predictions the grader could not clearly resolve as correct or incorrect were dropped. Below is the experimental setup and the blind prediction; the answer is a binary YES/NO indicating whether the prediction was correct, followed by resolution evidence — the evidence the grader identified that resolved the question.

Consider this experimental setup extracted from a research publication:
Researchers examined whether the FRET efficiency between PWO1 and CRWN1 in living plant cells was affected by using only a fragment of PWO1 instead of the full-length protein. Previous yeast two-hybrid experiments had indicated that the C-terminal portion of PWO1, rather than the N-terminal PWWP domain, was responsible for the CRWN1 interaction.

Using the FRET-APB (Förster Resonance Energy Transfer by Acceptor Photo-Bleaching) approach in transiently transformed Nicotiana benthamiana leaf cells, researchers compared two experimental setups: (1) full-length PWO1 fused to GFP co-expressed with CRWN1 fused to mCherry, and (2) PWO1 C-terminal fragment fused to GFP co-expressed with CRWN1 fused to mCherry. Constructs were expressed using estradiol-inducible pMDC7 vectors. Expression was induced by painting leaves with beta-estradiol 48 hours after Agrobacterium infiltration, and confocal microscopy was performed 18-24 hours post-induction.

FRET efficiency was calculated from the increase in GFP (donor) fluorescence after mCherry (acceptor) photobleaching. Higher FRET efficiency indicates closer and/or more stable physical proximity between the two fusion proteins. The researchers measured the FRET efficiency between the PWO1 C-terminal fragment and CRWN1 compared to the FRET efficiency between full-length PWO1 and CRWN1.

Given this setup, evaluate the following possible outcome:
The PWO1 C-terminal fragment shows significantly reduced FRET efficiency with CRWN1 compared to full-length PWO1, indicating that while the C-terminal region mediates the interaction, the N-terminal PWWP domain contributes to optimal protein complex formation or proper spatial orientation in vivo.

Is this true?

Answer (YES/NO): NO